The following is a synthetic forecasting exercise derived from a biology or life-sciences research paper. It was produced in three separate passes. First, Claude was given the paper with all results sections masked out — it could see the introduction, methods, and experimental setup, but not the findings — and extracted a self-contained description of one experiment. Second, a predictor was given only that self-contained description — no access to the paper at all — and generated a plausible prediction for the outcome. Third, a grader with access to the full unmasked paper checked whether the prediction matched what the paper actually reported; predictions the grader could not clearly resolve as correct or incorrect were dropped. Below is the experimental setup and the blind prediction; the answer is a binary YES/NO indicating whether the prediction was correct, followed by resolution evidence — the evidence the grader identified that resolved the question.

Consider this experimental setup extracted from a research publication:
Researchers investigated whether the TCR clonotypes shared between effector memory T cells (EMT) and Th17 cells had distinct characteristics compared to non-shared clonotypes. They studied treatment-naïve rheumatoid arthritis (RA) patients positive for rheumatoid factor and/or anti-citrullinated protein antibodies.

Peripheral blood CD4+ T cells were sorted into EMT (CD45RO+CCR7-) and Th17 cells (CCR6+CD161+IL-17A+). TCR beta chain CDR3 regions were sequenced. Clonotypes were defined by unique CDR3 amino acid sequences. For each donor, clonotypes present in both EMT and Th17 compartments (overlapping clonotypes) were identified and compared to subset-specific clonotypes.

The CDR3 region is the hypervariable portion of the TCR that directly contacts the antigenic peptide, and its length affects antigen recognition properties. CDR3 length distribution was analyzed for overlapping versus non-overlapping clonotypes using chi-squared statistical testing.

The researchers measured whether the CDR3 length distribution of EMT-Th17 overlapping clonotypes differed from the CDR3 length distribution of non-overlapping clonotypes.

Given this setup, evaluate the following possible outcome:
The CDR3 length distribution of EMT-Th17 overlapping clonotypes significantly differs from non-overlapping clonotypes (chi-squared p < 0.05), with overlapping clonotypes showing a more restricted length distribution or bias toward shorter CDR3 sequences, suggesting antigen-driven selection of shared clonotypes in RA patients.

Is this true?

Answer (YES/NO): NO